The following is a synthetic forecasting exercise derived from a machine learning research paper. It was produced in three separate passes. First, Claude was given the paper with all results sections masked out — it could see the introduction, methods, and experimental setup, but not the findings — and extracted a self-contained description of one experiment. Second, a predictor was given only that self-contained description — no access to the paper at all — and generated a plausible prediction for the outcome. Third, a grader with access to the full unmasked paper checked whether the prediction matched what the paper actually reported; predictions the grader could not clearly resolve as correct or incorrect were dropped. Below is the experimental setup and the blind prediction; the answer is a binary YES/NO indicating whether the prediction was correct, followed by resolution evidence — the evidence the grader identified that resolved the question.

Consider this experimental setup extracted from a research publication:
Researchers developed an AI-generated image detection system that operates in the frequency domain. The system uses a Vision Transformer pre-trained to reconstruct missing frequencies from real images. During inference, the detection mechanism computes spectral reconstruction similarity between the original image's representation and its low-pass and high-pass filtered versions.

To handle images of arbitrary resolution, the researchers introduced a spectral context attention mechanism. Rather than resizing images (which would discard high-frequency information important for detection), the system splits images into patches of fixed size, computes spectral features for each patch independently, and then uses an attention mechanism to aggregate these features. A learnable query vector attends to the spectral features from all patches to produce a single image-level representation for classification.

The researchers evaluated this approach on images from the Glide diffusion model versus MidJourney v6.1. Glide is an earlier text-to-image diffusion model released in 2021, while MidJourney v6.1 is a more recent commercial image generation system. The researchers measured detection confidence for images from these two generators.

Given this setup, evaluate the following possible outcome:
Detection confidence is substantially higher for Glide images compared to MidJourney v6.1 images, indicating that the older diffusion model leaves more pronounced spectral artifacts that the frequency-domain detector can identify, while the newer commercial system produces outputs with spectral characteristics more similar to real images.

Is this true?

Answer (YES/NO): YES